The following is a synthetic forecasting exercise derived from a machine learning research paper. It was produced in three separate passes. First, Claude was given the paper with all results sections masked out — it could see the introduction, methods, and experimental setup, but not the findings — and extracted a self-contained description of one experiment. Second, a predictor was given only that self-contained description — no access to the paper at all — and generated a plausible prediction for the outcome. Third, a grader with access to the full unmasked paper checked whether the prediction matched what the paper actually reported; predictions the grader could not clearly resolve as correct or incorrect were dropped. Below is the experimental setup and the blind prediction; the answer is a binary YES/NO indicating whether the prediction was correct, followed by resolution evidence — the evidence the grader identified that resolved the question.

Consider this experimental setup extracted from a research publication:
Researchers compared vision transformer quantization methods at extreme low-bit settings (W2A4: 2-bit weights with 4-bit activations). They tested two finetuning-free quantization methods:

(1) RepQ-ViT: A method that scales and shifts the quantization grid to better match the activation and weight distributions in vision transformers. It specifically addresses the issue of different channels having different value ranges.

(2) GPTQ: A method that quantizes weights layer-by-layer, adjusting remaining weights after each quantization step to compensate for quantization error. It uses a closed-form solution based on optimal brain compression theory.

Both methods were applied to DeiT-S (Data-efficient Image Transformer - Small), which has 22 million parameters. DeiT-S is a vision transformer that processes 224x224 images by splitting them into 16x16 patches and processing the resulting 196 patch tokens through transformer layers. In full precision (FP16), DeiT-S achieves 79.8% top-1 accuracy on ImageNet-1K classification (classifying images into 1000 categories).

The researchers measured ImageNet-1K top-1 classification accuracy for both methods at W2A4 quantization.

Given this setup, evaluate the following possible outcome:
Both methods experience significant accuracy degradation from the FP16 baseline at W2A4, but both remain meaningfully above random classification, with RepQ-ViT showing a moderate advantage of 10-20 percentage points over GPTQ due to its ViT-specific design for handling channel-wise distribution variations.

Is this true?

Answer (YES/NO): NO